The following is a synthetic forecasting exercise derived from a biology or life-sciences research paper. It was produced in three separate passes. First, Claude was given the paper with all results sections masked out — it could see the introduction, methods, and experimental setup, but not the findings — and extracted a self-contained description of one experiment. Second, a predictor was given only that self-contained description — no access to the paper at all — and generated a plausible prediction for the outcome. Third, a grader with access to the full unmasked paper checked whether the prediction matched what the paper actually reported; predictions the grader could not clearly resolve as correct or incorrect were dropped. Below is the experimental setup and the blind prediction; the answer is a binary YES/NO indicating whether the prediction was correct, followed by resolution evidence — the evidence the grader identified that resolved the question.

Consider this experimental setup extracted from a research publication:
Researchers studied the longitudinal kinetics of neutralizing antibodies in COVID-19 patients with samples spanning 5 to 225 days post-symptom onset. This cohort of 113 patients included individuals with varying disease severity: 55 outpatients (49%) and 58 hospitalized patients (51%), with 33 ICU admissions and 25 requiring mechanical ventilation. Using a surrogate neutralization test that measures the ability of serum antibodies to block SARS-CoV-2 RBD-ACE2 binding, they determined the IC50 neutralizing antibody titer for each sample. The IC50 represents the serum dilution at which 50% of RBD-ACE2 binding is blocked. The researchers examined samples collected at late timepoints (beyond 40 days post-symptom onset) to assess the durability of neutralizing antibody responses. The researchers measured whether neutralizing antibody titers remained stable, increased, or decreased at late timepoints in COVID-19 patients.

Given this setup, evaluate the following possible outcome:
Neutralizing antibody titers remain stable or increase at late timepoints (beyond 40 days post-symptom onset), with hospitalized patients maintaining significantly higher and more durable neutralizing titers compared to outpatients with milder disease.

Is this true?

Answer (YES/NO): NO